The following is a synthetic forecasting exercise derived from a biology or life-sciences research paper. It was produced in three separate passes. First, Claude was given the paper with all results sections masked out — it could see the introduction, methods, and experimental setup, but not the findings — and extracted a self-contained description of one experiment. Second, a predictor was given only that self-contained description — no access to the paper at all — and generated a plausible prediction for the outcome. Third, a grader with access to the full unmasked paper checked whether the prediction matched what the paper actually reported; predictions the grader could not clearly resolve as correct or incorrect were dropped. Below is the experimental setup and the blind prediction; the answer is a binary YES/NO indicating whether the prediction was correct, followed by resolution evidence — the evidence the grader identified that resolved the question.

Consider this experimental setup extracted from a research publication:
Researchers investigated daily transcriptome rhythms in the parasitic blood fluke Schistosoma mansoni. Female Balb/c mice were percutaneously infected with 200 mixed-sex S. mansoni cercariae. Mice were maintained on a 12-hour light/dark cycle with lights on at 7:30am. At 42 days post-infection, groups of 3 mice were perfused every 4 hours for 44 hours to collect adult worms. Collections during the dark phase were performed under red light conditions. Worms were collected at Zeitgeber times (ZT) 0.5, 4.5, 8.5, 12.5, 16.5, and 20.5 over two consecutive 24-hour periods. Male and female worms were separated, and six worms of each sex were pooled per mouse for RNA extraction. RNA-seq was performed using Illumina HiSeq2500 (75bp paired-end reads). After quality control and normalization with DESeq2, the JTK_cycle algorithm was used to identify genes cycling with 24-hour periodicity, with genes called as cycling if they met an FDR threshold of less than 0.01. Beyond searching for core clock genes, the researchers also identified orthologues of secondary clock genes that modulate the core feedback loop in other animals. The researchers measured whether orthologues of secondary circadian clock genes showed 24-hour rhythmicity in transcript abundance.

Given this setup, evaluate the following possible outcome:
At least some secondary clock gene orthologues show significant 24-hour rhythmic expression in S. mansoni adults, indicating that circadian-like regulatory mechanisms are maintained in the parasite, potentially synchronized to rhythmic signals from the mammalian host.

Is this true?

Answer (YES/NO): NO